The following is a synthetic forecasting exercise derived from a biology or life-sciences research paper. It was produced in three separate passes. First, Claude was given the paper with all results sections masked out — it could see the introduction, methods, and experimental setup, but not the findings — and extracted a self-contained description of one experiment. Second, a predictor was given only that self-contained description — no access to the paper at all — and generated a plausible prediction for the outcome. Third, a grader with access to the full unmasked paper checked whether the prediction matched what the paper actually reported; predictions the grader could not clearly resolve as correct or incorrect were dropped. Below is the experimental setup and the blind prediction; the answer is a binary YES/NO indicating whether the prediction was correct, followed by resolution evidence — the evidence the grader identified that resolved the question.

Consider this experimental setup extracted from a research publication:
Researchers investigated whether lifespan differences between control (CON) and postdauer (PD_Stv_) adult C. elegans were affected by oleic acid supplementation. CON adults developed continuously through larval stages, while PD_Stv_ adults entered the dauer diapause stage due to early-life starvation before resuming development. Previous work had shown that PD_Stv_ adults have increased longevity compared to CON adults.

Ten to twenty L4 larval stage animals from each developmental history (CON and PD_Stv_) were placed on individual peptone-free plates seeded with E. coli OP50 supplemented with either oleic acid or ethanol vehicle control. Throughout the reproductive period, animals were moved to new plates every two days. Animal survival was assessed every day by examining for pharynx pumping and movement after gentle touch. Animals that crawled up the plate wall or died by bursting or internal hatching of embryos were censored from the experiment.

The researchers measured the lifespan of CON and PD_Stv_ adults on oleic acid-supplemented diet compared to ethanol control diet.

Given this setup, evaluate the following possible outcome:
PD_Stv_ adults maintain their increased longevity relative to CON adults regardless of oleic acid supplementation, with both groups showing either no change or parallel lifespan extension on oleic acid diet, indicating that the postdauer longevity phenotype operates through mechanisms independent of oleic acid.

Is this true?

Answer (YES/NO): NO